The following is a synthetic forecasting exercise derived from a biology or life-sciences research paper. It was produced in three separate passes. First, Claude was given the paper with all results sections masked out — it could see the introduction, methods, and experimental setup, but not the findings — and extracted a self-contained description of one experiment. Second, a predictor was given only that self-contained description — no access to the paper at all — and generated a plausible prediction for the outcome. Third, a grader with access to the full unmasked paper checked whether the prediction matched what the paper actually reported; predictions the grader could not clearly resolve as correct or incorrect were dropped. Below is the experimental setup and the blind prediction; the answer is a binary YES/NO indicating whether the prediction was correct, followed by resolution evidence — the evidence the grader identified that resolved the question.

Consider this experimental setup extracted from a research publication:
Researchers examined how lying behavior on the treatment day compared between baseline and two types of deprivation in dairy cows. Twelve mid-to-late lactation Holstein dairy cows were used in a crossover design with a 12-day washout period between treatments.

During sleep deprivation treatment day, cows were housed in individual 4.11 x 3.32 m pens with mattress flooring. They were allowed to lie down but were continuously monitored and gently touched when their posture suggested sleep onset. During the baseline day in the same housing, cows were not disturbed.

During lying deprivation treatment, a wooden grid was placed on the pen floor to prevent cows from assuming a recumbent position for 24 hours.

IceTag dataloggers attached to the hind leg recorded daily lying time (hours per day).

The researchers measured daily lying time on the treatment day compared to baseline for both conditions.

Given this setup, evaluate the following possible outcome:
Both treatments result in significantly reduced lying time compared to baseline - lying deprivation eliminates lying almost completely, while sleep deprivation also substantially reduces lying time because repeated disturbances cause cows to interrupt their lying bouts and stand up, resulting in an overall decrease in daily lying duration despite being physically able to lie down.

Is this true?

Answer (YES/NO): NO